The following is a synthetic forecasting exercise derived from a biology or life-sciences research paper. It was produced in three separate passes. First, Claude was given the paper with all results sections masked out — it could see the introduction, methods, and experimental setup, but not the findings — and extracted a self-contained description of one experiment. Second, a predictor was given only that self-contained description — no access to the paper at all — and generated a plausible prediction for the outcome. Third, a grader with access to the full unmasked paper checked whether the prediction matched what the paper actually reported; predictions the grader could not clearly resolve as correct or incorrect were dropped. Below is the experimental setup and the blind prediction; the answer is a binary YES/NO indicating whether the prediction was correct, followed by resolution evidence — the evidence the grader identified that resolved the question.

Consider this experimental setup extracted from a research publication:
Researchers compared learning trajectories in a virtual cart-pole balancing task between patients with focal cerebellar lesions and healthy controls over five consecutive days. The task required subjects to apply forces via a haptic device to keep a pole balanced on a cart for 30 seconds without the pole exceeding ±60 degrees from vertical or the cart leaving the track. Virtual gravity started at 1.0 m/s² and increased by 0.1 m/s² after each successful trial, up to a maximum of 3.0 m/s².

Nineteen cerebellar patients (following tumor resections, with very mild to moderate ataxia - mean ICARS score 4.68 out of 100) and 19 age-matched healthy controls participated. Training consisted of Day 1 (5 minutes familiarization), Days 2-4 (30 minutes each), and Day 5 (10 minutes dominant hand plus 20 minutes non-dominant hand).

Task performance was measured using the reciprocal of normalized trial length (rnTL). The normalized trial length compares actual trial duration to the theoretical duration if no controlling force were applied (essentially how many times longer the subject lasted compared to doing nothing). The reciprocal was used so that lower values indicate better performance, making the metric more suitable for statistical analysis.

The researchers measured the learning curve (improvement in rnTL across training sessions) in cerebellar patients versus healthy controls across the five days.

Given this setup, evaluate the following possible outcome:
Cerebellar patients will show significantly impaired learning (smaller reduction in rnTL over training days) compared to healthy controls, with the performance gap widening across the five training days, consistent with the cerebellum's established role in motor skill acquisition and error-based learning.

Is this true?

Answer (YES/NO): NO